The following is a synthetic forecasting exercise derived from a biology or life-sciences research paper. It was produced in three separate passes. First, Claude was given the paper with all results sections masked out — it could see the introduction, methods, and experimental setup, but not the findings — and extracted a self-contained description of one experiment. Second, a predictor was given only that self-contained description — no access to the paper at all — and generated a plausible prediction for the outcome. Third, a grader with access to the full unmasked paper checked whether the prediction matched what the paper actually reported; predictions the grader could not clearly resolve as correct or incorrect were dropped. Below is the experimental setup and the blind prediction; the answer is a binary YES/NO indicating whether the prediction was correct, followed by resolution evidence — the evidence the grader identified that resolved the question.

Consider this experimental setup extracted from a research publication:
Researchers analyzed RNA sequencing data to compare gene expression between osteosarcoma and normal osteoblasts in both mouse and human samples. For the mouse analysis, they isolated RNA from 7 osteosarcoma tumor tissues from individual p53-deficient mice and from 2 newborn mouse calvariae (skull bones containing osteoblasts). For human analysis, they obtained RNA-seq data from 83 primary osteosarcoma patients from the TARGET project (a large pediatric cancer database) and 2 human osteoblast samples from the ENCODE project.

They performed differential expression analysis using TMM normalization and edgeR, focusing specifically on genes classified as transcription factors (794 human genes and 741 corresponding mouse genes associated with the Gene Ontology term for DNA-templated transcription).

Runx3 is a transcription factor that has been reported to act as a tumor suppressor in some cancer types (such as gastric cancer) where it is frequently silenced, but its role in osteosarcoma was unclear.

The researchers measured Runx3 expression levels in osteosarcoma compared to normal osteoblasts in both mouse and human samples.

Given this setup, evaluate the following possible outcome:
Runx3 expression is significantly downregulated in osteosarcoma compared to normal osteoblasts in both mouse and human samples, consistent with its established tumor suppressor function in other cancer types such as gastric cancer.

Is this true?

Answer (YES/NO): NO